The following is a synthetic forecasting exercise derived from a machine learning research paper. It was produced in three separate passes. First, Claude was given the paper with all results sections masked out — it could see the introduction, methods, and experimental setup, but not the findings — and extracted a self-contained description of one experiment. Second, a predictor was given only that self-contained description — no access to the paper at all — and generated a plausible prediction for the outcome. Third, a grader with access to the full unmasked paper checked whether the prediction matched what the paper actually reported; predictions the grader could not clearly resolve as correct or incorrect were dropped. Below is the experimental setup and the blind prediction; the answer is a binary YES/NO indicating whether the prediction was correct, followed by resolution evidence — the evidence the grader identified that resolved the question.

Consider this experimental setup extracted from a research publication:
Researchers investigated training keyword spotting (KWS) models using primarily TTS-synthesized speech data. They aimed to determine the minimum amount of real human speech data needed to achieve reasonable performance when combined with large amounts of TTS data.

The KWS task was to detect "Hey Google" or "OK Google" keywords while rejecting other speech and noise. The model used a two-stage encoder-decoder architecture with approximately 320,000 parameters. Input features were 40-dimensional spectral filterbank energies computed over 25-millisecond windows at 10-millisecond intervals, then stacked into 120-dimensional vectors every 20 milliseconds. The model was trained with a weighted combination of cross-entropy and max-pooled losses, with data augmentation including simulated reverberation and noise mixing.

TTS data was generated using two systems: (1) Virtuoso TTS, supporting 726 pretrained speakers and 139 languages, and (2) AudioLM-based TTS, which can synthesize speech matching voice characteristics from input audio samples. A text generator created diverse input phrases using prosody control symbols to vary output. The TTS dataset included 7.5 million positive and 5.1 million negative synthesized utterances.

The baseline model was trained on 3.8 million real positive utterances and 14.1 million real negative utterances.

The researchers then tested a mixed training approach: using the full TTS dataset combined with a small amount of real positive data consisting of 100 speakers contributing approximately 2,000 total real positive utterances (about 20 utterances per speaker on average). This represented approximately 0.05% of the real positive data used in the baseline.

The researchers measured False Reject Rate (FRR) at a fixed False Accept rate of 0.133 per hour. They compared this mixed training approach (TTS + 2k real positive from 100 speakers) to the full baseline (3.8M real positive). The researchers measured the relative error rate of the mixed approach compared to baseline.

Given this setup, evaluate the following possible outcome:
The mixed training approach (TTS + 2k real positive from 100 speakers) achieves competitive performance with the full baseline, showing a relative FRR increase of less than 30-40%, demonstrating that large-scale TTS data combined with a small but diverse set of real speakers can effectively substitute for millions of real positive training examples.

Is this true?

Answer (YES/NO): NO